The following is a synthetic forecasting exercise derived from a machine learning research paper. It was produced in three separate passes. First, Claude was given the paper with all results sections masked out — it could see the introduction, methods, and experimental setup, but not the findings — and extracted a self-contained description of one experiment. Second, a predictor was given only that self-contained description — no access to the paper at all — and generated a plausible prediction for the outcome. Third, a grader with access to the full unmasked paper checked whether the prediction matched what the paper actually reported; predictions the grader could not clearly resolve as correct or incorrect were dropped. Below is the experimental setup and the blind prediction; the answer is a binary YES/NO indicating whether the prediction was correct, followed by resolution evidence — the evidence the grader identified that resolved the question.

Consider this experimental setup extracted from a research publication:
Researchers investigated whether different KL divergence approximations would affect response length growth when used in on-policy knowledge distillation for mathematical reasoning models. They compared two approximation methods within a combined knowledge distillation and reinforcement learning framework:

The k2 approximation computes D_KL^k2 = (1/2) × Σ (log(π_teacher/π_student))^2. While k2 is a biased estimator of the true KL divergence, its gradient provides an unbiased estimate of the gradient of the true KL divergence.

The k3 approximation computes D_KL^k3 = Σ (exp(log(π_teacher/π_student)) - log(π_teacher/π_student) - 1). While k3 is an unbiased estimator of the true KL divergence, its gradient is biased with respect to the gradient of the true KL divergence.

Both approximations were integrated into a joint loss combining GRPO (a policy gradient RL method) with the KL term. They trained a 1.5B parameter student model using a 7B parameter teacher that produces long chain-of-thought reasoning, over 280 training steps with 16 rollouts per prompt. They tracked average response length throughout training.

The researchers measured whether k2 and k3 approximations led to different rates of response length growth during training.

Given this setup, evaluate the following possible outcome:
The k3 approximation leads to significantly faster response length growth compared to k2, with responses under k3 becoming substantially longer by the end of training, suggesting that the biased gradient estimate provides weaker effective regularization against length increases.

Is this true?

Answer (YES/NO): NO